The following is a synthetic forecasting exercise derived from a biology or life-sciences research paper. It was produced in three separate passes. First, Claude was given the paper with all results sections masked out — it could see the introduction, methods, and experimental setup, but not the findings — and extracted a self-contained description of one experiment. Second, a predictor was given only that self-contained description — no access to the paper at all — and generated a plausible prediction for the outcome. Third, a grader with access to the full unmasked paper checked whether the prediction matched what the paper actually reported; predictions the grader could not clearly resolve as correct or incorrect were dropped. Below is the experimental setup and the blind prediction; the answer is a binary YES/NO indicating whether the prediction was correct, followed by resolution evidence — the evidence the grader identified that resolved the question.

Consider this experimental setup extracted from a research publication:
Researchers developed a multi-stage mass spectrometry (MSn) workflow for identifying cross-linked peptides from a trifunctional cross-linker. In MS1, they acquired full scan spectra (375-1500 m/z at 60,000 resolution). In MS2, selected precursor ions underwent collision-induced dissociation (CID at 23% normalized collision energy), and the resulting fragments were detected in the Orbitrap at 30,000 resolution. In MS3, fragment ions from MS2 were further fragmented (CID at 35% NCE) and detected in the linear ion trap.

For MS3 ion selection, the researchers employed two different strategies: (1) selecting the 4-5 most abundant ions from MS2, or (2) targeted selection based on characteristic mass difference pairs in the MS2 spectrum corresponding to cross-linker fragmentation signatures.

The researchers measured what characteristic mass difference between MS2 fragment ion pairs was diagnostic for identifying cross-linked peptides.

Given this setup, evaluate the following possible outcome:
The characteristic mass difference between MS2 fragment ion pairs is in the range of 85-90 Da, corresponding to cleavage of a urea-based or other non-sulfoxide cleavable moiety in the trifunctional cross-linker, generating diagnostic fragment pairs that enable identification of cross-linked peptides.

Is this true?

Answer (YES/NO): NO